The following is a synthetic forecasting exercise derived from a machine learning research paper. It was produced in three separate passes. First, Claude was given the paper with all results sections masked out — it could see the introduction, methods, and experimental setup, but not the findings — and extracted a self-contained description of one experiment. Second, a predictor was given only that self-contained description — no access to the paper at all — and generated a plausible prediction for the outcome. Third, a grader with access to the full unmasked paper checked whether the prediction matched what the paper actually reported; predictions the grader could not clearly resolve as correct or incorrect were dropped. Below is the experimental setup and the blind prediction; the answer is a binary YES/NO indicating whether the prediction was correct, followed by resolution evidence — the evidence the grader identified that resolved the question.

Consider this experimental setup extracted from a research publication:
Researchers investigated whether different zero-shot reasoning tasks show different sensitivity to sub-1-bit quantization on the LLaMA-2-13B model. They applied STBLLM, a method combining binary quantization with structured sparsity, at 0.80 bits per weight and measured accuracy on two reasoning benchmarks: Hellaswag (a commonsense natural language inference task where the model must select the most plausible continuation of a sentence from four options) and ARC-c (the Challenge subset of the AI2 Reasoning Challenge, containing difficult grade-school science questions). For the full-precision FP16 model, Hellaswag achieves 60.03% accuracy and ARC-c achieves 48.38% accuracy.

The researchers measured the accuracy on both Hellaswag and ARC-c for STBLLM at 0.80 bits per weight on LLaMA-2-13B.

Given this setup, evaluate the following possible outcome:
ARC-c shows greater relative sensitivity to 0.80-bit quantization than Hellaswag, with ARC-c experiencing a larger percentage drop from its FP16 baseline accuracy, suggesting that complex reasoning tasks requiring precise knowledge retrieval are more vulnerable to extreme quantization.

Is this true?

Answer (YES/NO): YES